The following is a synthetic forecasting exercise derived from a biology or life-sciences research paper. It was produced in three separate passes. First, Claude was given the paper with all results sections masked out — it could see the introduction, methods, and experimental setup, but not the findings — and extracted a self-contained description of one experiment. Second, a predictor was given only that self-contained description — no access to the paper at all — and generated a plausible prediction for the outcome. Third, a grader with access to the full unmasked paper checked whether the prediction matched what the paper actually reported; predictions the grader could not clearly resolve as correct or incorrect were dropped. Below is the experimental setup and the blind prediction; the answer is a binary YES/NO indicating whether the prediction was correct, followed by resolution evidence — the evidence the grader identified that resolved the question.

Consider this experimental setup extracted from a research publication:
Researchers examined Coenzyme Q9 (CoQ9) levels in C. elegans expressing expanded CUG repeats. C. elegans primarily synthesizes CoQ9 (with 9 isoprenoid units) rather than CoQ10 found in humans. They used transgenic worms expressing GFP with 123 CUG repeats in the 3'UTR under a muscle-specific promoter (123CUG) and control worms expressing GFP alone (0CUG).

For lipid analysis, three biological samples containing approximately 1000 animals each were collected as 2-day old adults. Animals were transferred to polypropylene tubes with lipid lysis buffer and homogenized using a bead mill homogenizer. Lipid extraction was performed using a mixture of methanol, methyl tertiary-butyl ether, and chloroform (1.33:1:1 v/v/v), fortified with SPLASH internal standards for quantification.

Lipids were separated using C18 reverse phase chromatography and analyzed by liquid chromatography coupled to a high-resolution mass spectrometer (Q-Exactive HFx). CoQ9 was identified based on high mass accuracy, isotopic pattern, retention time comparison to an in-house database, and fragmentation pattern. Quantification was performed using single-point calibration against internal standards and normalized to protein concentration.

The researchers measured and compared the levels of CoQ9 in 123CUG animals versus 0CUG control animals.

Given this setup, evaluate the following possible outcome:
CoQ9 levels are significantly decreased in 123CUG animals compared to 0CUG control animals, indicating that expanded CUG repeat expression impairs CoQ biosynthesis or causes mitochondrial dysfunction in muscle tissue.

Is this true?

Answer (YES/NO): NO